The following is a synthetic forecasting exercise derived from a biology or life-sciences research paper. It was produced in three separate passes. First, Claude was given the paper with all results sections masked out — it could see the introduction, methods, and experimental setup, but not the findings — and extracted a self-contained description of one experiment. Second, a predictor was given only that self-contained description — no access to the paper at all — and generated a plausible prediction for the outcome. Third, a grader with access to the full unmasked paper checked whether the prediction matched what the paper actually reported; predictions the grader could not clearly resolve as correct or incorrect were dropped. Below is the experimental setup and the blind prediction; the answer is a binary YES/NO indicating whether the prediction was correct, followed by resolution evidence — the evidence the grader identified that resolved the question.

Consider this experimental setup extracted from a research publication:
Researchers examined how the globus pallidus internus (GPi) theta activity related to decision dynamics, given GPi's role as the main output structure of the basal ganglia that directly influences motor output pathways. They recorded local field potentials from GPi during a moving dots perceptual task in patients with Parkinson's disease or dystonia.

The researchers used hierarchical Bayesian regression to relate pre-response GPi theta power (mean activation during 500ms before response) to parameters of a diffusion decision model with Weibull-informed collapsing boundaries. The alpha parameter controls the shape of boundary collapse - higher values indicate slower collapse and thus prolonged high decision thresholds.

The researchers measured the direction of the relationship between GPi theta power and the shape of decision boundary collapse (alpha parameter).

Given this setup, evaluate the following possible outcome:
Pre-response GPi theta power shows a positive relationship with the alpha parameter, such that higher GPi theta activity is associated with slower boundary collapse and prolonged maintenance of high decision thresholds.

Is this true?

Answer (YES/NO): NO